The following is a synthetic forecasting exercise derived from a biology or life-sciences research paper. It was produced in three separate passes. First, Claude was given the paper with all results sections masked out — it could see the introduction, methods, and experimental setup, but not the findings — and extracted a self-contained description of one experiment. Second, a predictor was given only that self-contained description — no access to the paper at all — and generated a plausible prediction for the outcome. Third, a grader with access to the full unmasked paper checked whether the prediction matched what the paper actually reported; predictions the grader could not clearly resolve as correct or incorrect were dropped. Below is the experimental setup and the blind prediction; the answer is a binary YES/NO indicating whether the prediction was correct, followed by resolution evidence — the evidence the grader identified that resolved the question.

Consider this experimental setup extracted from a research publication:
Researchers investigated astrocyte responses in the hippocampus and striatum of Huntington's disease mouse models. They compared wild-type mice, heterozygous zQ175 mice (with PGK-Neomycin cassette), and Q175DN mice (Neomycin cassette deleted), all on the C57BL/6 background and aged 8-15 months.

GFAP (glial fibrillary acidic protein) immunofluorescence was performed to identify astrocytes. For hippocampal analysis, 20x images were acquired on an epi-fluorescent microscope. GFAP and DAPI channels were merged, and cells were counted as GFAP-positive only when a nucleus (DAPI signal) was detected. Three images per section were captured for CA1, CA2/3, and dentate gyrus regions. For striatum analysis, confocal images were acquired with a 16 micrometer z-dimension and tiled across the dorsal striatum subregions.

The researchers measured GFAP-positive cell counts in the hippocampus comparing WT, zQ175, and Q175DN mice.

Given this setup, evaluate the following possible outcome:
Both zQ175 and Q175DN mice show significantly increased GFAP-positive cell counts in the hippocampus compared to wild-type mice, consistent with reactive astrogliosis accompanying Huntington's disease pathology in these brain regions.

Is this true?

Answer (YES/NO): NO